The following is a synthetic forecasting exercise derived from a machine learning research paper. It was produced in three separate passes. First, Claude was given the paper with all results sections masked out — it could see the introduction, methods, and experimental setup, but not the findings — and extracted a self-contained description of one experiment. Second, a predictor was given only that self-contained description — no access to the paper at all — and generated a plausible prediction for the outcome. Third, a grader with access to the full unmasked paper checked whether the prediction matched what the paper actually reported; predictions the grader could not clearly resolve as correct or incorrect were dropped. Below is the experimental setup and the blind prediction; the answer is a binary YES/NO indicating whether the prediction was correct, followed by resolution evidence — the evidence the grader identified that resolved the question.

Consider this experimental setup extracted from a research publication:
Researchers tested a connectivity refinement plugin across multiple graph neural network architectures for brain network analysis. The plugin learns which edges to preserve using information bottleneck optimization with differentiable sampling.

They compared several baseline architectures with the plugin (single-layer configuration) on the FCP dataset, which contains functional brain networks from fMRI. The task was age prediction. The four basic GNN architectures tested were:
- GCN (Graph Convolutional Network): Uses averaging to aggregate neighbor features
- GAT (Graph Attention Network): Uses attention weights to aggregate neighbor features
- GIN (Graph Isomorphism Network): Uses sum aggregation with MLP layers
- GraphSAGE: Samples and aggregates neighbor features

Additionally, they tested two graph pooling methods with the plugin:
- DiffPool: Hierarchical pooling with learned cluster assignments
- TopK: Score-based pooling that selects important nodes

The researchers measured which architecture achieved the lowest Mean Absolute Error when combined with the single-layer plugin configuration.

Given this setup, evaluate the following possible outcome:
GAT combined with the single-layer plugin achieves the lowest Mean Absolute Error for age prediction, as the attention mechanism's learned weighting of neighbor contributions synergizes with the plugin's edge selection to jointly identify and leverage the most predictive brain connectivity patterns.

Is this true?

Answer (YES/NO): NO